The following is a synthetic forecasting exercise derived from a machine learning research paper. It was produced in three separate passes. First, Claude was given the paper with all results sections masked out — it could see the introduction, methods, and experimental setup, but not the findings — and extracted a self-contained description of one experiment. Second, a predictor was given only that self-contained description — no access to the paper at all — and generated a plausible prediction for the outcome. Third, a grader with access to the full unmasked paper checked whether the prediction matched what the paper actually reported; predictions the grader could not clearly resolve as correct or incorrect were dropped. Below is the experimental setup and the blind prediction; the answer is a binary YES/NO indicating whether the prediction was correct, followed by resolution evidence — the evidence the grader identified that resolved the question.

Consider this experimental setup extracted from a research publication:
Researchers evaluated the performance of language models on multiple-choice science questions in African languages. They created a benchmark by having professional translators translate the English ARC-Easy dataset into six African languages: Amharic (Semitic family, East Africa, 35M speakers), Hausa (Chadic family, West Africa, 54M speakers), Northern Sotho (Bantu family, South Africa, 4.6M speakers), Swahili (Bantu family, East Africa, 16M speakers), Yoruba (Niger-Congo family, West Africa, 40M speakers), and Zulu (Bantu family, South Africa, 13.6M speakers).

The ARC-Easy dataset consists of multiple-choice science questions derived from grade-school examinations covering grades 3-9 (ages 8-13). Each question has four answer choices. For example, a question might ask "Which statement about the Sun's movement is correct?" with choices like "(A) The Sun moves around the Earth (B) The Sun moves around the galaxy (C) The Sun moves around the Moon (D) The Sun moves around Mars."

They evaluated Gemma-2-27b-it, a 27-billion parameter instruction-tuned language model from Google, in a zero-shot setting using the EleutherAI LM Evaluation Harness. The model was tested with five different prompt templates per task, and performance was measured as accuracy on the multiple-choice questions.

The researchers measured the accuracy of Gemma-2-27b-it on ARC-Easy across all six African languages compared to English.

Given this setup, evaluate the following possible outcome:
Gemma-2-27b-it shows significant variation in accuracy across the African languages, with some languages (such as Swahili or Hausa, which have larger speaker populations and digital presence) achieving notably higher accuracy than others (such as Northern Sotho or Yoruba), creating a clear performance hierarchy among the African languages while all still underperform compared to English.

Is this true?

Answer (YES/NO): YES